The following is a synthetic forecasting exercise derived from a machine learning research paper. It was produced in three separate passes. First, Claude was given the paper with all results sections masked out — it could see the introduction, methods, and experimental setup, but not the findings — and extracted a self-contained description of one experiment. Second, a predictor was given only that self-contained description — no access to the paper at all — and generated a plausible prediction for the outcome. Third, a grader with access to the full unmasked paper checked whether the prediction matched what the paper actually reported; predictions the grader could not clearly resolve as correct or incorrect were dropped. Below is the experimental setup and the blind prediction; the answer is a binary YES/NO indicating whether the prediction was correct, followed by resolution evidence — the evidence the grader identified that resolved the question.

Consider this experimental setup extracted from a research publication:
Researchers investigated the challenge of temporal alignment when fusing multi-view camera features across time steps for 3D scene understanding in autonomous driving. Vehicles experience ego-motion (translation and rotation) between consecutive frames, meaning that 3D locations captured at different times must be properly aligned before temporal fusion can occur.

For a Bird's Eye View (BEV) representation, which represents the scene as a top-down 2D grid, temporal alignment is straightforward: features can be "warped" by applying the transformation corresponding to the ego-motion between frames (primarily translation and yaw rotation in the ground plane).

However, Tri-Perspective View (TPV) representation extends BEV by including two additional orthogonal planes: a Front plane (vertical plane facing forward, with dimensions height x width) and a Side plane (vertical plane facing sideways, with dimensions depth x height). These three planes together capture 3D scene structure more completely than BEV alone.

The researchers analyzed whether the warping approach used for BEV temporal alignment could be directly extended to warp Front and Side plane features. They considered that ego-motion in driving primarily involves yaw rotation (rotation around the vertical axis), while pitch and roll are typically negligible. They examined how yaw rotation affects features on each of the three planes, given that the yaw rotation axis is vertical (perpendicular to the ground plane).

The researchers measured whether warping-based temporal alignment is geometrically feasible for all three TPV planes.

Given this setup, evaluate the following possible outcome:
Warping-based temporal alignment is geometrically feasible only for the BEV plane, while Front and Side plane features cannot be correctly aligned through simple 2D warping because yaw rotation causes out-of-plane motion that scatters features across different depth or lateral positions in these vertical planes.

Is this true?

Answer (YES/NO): YES